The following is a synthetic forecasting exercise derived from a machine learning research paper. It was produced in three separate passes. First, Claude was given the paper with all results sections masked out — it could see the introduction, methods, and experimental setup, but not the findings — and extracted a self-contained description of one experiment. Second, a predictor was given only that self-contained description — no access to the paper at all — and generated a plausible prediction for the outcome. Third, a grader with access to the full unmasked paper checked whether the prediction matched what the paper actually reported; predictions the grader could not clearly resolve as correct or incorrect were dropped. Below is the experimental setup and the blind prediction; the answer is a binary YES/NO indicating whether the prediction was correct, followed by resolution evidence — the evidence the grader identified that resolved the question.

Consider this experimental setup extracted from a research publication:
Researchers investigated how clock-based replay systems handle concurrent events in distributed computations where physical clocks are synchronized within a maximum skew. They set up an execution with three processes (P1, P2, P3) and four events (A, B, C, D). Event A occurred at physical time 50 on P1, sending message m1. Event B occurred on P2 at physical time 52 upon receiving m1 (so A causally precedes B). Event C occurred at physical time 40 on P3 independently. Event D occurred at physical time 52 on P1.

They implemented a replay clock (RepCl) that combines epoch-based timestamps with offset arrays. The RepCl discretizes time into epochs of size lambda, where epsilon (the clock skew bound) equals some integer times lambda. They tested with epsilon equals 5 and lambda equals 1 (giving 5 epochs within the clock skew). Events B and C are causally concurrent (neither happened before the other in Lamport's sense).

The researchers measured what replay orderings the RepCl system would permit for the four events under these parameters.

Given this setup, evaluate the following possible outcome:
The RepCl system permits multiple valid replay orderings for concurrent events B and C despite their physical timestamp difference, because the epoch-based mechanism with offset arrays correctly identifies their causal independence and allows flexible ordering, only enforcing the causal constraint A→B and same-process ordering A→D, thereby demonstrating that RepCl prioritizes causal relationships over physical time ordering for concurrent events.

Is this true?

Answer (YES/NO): NO